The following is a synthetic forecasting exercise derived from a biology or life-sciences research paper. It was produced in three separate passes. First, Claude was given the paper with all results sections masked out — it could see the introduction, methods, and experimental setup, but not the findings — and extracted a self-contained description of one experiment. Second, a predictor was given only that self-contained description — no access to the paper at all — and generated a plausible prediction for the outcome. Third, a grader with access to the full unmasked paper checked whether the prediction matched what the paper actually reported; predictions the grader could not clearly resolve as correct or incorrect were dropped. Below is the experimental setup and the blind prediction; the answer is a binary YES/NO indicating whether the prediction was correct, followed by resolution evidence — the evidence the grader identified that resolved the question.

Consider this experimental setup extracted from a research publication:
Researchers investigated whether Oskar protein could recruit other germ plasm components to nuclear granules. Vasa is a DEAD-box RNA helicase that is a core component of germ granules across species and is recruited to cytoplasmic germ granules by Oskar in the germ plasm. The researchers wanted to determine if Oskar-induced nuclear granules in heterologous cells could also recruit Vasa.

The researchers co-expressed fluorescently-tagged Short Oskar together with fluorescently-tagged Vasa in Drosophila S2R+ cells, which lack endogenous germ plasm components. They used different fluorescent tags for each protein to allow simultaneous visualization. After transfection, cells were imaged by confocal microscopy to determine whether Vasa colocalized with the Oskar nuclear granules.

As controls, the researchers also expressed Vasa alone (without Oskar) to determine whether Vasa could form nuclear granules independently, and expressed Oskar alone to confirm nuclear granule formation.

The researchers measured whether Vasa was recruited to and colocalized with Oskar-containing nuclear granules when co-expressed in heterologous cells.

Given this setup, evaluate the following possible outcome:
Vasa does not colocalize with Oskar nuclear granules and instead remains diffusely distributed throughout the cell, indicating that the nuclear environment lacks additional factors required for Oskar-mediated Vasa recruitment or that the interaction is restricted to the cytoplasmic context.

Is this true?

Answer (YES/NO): NO